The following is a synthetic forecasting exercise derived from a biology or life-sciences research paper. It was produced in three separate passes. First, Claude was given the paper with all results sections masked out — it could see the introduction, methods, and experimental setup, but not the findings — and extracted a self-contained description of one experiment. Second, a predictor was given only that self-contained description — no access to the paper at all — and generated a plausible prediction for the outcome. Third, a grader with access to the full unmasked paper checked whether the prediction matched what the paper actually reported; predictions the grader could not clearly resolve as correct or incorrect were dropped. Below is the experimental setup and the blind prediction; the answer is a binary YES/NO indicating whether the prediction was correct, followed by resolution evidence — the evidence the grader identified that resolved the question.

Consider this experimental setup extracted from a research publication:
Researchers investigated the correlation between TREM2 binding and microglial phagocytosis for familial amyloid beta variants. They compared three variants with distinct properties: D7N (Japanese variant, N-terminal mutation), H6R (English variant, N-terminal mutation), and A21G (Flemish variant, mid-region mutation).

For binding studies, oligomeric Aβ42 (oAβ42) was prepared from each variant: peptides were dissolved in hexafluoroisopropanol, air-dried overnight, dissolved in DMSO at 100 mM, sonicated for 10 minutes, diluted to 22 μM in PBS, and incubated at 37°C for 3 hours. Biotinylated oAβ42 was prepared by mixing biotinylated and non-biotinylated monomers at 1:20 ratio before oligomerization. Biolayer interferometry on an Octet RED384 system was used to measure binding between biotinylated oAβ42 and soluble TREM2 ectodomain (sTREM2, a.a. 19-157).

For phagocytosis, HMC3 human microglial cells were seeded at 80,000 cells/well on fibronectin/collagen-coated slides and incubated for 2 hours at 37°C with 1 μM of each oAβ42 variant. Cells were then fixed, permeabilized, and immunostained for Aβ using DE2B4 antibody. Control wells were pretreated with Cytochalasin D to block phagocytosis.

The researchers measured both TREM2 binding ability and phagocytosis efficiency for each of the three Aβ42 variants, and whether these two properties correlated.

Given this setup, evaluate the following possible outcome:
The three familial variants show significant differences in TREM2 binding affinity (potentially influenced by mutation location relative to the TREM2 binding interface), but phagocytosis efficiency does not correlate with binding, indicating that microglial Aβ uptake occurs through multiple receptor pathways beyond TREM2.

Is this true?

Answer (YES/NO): NO